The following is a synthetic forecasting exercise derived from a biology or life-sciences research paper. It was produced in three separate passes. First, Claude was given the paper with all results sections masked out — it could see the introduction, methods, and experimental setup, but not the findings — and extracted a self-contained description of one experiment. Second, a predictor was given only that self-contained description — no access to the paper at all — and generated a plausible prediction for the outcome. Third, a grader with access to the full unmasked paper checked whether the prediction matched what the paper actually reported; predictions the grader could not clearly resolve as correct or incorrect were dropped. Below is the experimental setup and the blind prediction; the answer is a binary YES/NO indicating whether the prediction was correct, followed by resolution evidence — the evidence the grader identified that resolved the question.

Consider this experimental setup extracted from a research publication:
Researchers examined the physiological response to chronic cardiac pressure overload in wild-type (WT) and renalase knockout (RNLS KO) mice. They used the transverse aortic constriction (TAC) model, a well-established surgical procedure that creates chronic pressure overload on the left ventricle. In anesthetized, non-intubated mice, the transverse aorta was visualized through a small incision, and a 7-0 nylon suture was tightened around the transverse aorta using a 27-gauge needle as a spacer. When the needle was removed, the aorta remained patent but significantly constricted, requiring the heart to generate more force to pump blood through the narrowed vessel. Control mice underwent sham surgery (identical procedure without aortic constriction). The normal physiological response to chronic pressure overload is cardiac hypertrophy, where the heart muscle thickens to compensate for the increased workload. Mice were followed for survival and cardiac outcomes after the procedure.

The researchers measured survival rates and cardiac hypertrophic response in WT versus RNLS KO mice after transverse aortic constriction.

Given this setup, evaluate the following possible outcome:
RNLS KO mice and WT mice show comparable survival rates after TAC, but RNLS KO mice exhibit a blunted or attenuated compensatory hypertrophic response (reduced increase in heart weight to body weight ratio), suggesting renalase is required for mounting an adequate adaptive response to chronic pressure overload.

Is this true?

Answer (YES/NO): NO